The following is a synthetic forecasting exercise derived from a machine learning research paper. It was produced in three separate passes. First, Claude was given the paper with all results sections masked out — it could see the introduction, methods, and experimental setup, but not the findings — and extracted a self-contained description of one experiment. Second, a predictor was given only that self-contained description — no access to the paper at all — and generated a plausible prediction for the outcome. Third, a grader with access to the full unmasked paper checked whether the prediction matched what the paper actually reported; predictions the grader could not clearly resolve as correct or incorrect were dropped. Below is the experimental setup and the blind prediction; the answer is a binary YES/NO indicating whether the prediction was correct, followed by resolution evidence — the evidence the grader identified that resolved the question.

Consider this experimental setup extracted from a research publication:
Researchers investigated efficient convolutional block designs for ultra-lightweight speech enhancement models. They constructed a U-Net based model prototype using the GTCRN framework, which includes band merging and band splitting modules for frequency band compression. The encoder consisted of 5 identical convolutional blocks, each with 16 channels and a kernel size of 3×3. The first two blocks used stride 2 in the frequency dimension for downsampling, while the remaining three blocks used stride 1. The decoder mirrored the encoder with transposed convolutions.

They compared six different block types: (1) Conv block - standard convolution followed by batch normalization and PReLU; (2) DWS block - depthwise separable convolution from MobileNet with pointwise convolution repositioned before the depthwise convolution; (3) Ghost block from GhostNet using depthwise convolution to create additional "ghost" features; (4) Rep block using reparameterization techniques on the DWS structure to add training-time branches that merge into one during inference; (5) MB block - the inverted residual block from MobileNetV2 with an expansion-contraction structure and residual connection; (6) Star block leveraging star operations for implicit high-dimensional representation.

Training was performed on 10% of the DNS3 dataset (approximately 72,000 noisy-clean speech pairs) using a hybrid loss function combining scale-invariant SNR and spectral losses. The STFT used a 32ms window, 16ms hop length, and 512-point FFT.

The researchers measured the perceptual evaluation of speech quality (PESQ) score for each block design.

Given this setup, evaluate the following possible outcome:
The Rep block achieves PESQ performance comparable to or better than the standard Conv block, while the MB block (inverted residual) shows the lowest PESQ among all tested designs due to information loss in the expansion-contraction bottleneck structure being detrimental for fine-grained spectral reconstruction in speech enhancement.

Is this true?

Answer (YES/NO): NO